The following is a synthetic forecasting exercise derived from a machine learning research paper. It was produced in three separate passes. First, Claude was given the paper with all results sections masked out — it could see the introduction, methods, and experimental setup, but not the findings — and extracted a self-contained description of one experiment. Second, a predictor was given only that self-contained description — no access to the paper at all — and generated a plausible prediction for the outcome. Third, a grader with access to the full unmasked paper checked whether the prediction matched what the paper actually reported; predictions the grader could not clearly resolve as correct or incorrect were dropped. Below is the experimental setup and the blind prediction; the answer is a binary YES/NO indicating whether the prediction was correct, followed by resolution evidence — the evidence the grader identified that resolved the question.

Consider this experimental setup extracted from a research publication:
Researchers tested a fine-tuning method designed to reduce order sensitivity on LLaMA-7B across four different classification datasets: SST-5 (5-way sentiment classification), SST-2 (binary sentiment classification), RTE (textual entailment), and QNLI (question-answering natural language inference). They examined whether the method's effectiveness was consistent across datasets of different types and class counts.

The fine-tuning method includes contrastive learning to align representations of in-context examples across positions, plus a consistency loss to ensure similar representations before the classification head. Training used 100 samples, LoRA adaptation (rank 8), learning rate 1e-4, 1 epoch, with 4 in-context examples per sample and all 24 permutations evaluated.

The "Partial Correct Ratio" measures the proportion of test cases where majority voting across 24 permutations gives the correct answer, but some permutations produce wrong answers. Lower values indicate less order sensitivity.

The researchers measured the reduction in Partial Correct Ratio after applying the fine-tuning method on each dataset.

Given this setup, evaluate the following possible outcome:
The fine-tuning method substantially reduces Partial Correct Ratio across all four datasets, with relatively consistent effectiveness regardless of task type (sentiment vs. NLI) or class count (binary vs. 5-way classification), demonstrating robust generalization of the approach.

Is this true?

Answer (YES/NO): NO